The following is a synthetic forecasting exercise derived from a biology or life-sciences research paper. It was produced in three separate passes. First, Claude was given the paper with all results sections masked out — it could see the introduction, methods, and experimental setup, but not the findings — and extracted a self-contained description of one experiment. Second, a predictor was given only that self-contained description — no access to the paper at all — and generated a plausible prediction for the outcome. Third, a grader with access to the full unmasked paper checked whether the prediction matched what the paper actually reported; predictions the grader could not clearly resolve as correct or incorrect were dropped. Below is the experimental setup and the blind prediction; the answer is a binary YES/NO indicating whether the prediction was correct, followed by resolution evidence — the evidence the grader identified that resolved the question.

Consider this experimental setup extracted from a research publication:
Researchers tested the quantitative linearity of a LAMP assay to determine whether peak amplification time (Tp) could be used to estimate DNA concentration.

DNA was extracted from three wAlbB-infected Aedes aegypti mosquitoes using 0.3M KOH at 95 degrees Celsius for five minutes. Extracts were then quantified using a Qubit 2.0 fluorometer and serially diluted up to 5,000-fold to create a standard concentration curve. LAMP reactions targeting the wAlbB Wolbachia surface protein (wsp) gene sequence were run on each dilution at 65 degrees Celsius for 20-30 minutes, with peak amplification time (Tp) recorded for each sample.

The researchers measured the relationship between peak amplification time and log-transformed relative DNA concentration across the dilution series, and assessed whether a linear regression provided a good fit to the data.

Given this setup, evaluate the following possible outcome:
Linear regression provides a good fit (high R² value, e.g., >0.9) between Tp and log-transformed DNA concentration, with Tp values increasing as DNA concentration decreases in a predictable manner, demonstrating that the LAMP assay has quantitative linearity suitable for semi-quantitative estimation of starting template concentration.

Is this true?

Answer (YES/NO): NO